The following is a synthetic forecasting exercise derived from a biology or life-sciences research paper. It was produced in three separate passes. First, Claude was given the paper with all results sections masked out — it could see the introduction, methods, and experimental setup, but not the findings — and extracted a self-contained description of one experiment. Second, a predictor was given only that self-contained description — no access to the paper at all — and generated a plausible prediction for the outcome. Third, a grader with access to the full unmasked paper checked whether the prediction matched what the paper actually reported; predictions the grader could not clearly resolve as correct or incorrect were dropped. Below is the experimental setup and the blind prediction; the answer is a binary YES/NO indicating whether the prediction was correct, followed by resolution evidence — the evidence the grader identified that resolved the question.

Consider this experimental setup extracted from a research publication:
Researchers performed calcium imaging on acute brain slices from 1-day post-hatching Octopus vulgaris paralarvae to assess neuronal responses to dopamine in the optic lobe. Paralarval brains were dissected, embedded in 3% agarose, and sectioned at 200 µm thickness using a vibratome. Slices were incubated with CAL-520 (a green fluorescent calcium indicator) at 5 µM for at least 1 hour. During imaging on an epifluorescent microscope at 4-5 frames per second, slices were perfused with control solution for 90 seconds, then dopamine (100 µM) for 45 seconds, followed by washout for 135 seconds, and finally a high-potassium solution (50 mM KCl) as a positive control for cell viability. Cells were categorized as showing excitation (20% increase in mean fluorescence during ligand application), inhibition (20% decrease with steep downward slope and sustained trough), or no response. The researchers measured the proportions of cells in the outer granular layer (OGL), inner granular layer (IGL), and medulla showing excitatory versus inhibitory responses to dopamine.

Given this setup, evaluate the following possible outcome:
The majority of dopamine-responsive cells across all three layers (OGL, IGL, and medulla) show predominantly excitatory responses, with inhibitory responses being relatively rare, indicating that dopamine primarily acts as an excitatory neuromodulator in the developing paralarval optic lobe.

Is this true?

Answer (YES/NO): YES